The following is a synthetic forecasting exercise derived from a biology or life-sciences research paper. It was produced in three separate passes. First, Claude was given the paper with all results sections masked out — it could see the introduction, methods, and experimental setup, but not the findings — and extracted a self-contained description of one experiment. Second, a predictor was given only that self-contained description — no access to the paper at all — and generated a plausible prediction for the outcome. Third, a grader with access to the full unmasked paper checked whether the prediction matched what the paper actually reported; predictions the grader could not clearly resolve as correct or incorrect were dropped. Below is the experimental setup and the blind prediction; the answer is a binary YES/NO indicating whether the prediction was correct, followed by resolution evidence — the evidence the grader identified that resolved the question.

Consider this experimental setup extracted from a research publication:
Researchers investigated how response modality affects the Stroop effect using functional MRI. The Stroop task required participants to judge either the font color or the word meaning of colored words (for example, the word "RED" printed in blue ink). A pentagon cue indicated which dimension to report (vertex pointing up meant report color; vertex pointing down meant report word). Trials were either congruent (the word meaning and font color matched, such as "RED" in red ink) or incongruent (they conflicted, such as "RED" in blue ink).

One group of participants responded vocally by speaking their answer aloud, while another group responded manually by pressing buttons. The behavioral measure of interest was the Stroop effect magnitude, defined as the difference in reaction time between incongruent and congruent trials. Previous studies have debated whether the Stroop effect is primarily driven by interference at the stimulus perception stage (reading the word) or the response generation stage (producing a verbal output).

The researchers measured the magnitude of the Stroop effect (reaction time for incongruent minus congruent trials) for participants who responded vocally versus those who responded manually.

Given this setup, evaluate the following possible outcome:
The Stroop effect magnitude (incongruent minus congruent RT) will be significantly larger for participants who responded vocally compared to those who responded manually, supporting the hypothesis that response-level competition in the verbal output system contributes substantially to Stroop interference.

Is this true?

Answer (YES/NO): NO